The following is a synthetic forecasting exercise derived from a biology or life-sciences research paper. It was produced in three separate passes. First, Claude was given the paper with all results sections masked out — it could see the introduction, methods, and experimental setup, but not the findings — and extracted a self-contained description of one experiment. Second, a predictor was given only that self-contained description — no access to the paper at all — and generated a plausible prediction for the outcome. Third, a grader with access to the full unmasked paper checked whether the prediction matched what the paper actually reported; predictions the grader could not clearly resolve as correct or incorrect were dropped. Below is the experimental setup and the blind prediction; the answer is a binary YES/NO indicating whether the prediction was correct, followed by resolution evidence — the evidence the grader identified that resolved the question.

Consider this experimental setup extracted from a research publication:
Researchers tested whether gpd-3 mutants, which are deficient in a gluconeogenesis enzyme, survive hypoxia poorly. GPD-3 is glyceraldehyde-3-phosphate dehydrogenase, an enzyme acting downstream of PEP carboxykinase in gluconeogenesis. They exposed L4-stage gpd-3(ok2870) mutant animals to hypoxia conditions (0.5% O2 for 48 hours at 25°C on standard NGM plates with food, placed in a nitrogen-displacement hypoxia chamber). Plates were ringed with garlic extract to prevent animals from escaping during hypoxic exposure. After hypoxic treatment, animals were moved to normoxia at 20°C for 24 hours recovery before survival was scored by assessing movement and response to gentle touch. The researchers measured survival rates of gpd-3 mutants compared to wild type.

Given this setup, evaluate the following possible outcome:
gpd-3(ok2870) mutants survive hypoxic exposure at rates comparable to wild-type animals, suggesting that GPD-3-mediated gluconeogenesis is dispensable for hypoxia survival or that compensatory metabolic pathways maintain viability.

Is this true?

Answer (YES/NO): NO